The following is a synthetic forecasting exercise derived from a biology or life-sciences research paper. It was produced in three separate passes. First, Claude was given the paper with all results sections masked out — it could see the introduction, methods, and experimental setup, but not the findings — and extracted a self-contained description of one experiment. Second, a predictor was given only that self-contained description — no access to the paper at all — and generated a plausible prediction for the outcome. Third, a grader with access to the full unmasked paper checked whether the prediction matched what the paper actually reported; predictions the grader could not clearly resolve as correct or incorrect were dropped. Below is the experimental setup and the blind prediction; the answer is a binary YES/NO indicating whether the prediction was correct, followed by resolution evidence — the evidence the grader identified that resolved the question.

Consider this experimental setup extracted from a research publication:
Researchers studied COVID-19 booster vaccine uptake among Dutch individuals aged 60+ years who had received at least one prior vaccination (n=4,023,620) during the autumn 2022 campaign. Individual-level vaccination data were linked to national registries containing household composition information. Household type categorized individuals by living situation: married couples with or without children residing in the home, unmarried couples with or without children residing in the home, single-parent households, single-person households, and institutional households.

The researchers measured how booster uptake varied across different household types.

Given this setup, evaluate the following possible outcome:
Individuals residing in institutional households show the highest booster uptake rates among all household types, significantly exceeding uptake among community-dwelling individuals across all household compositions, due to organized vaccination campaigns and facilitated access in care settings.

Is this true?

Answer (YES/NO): NO